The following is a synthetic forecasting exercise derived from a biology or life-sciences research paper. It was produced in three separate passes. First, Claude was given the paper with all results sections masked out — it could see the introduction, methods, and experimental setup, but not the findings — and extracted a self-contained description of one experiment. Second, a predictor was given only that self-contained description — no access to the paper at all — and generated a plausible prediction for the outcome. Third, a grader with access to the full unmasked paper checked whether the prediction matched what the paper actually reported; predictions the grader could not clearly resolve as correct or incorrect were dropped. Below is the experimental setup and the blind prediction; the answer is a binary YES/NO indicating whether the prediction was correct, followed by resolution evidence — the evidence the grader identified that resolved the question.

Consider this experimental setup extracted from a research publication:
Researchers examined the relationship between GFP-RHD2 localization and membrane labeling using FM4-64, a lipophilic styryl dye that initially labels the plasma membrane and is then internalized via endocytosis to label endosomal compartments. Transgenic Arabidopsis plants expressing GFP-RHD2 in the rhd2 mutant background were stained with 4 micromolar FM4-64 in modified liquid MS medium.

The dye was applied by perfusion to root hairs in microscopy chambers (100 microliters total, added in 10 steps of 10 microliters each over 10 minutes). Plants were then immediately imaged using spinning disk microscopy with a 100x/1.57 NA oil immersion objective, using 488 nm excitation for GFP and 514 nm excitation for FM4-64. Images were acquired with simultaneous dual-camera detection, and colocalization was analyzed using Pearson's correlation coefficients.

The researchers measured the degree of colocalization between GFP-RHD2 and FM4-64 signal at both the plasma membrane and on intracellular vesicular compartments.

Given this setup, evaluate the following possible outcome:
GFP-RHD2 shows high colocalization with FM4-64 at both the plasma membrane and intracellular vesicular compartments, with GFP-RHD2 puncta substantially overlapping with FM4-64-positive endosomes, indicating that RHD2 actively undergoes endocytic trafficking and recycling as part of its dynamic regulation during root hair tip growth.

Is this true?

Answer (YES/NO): YES